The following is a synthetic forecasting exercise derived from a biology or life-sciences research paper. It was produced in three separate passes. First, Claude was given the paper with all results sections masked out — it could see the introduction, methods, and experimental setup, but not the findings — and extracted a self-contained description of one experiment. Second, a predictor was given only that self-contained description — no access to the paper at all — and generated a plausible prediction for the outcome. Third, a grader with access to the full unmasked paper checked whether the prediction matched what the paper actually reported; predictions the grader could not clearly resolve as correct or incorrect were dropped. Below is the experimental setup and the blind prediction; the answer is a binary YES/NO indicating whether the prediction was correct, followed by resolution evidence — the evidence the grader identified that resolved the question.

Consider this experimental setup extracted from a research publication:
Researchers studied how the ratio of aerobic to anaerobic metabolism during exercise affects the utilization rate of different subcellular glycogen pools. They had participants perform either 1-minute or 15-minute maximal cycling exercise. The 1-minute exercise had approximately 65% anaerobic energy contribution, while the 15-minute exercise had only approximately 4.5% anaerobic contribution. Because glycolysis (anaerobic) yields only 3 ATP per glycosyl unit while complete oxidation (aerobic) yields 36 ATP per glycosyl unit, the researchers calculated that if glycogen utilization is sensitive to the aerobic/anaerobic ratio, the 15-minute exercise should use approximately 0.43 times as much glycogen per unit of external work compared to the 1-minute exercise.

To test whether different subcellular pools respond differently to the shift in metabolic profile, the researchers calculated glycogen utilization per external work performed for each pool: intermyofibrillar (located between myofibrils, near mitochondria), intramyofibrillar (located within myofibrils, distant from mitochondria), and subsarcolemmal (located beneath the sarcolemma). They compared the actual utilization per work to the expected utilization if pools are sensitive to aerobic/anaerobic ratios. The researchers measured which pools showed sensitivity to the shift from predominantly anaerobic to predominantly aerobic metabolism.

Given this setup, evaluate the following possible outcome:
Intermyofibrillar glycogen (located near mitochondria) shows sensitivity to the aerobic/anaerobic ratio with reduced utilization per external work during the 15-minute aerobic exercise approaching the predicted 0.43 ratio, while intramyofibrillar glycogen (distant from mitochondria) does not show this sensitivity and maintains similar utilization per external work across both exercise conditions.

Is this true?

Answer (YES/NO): YES